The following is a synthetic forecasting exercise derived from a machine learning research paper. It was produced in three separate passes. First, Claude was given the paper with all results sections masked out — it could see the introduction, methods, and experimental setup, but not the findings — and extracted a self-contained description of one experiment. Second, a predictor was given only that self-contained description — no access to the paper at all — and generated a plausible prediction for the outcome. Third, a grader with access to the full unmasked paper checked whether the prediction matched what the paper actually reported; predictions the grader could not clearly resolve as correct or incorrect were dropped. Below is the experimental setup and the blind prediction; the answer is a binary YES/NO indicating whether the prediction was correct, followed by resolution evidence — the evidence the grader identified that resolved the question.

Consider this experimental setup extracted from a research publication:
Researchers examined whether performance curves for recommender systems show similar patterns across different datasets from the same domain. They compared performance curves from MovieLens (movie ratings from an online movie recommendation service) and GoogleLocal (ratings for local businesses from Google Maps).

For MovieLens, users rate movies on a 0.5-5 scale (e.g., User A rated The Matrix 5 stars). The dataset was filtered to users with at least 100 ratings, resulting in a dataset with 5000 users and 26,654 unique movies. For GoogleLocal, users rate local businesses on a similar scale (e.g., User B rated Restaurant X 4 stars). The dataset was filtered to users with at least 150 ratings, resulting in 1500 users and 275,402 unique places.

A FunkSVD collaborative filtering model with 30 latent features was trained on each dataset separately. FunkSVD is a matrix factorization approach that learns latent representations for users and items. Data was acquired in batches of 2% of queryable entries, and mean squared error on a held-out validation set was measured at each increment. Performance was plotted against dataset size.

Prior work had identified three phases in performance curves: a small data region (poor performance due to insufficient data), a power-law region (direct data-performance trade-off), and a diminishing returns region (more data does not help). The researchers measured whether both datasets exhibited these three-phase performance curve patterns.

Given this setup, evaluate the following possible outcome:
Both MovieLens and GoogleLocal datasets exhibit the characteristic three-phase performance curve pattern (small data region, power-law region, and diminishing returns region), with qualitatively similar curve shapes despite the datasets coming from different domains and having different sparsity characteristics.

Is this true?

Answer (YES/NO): YES